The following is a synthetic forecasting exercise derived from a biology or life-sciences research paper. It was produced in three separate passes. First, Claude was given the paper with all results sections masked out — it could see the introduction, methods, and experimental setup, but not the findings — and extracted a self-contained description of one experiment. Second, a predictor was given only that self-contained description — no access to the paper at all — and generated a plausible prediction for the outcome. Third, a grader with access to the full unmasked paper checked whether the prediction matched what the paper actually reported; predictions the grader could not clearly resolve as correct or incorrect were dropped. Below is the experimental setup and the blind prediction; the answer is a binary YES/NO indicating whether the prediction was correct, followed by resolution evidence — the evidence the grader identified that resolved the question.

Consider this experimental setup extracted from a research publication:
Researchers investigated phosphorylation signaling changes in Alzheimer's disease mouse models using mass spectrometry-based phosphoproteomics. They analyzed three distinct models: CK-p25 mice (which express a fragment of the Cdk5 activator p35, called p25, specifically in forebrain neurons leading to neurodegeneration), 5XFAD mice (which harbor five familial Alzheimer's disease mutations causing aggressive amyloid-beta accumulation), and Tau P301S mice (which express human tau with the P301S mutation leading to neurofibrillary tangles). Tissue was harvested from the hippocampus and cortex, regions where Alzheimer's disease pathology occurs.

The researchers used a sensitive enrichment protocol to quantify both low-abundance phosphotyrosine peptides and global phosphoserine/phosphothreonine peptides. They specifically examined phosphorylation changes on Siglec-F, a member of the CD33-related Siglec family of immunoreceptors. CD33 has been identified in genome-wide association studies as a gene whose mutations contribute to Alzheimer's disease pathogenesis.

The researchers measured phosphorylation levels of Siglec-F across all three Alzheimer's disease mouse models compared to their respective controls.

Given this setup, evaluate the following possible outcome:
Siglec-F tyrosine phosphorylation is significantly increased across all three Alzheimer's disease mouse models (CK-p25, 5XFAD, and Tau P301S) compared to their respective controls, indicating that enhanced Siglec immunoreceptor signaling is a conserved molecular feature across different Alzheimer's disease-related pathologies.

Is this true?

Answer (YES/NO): YES